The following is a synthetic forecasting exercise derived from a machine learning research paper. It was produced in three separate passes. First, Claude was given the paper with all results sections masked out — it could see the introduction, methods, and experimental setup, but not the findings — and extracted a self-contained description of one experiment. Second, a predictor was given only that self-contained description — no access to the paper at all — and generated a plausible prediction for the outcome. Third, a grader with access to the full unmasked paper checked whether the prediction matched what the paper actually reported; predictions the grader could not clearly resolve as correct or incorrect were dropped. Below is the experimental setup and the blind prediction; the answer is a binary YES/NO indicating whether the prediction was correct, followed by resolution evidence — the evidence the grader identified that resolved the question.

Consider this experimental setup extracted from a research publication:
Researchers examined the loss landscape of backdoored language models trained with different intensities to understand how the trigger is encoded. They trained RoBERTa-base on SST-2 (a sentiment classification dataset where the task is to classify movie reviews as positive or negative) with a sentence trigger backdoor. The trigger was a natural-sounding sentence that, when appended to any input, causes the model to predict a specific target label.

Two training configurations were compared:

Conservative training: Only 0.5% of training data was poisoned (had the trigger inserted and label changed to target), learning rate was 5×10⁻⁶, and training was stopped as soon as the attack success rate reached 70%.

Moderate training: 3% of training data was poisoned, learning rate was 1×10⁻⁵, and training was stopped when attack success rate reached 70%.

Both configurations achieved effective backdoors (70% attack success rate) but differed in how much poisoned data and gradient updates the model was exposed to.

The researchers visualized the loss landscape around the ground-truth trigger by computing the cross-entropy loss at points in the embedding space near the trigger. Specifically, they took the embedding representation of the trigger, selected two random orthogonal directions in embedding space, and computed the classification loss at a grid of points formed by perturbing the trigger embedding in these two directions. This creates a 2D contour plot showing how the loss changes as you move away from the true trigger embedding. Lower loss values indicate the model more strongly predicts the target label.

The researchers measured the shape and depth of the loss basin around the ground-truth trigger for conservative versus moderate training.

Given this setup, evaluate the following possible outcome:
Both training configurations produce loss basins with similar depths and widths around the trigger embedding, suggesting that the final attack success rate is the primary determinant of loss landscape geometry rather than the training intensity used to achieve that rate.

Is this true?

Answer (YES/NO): NO